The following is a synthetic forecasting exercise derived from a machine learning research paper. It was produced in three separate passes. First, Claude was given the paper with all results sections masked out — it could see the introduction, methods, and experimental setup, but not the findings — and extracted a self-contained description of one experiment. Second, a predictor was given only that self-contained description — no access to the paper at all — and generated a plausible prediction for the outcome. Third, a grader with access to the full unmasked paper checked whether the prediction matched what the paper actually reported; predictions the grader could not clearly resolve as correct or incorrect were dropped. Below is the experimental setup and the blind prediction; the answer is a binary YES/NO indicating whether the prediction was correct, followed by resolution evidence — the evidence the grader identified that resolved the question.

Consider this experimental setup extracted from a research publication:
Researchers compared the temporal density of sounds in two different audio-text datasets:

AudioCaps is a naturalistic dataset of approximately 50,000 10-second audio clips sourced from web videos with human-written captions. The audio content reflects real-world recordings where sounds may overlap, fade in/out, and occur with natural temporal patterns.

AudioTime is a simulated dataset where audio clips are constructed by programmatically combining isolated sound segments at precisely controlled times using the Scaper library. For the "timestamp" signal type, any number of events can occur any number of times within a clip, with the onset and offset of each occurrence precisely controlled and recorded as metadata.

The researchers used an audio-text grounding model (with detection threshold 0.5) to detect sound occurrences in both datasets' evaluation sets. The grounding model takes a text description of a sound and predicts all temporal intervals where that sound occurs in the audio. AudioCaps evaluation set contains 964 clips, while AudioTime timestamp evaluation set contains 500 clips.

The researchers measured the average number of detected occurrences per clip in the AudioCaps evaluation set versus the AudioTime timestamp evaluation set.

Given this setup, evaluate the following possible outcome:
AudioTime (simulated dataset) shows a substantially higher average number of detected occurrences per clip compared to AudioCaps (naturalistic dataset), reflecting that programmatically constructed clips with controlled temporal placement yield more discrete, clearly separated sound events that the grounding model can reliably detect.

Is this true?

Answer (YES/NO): NO